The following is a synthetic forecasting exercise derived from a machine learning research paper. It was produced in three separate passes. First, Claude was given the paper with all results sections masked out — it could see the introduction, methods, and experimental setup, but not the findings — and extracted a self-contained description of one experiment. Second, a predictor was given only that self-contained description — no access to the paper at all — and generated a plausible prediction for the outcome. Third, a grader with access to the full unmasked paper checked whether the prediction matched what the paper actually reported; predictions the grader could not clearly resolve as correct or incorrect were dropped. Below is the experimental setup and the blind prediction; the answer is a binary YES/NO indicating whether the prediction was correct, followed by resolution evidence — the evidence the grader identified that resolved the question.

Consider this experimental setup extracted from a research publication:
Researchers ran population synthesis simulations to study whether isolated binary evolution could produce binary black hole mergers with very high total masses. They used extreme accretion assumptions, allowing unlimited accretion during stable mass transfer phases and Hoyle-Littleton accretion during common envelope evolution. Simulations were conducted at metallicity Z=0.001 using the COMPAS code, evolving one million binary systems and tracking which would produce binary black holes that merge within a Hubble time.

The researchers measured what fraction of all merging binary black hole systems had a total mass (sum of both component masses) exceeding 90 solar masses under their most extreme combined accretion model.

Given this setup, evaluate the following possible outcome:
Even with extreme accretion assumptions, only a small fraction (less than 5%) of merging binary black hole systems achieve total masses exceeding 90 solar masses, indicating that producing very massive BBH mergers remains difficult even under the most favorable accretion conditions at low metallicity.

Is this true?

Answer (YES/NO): YES